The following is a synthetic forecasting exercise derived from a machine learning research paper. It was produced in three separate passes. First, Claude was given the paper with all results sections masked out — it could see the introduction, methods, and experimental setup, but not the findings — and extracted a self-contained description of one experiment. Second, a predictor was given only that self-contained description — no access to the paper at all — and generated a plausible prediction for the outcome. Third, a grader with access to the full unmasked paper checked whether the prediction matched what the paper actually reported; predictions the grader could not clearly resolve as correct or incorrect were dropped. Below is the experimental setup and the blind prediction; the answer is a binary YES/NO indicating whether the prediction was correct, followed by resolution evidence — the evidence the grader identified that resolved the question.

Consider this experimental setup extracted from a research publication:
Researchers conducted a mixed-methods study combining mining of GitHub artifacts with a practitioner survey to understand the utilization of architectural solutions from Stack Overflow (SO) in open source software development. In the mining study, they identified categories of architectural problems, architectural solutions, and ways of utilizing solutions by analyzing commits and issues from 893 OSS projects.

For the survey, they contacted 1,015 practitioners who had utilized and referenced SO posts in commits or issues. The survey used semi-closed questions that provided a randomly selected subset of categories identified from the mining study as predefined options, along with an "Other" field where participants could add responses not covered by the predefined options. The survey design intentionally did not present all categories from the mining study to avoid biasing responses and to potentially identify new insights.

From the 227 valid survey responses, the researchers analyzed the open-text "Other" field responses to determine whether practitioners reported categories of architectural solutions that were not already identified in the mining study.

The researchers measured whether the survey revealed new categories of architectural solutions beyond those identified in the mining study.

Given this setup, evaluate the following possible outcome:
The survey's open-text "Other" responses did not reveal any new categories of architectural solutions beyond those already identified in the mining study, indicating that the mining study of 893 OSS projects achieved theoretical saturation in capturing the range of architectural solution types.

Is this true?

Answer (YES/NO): YES